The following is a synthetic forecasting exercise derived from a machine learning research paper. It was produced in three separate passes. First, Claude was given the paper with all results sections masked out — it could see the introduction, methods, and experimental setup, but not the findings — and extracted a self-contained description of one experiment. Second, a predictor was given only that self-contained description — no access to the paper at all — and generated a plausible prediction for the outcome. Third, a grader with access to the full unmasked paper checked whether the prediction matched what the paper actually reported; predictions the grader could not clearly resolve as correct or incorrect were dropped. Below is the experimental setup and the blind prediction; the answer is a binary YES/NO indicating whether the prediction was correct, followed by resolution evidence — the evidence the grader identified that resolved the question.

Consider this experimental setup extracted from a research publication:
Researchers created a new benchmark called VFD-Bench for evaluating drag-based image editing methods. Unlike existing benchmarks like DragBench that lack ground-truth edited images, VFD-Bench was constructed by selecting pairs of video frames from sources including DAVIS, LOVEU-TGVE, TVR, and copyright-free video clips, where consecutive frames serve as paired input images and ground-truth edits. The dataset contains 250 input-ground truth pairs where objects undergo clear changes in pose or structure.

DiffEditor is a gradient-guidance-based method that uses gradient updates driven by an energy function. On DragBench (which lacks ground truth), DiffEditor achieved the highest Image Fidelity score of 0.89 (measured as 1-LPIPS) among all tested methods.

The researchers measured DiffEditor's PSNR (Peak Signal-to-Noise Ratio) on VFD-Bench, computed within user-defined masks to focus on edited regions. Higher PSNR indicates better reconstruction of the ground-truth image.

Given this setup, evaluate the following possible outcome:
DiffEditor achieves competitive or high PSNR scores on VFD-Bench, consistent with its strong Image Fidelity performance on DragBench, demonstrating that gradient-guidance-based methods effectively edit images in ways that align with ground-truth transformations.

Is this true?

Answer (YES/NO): NO